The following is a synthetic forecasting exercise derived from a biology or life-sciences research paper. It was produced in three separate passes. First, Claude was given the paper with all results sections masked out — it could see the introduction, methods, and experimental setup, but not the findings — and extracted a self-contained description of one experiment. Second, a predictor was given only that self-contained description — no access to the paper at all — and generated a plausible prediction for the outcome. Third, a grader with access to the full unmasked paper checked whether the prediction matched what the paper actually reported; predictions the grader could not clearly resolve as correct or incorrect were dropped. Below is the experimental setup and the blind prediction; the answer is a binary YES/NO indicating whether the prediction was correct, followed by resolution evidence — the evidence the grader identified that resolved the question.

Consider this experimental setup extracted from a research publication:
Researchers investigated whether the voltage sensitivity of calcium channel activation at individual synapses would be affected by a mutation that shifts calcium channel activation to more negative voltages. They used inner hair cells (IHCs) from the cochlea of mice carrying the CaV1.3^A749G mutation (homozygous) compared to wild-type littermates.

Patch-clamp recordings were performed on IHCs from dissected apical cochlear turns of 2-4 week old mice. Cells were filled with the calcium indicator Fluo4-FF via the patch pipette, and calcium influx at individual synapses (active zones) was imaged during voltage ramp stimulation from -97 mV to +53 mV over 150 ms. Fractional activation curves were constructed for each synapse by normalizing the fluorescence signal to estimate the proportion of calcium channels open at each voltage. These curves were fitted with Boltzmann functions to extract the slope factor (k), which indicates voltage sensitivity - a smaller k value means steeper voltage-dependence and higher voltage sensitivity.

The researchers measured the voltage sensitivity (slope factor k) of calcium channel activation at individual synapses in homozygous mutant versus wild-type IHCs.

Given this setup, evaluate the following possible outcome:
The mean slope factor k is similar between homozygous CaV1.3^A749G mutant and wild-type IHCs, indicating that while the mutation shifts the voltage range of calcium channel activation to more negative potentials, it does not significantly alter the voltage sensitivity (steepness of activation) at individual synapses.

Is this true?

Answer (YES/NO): NO